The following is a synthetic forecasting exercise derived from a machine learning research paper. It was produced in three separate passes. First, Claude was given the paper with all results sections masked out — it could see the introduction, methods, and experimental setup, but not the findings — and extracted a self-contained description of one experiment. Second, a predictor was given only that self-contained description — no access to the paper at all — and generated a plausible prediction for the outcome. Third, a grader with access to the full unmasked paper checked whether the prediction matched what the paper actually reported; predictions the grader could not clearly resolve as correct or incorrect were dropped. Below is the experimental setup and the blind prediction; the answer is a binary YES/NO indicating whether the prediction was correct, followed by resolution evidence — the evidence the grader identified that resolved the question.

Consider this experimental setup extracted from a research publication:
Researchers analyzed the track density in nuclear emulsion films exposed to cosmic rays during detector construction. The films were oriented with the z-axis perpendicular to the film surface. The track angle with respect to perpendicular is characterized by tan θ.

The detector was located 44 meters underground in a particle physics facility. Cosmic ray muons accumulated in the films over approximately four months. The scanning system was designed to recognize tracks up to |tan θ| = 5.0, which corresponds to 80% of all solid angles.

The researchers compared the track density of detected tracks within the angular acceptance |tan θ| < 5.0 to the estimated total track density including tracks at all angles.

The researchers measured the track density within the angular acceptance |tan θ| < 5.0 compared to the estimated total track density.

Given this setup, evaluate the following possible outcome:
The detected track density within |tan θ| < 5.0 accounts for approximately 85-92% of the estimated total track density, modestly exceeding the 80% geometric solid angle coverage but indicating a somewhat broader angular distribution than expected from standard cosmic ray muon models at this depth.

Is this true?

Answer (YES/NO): NO